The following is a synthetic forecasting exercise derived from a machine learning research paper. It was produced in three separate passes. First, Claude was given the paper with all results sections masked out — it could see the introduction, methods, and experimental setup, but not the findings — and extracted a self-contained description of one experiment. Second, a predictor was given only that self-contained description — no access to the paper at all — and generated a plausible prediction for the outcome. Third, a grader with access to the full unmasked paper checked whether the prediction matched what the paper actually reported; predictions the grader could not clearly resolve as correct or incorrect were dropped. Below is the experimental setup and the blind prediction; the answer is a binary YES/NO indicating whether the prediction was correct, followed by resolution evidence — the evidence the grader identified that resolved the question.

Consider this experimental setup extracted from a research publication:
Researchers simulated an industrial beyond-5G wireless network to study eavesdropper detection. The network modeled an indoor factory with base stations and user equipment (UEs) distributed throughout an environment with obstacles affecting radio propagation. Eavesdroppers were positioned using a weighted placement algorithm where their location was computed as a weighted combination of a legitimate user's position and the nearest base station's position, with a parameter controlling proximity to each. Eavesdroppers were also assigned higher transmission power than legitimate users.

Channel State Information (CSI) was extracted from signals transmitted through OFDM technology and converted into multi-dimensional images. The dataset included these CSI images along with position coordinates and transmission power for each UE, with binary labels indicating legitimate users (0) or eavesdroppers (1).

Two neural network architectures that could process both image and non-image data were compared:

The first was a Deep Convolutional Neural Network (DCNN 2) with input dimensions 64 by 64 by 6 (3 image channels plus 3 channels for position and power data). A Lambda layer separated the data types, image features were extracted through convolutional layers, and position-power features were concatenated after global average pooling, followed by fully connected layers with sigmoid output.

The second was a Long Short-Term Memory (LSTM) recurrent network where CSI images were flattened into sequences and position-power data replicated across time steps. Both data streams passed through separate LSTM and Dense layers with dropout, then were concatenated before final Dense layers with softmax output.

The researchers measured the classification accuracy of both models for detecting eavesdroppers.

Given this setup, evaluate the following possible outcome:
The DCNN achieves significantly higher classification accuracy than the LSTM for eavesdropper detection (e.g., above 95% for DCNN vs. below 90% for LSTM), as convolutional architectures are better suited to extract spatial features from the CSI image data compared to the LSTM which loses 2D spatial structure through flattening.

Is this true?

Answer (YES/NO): YES